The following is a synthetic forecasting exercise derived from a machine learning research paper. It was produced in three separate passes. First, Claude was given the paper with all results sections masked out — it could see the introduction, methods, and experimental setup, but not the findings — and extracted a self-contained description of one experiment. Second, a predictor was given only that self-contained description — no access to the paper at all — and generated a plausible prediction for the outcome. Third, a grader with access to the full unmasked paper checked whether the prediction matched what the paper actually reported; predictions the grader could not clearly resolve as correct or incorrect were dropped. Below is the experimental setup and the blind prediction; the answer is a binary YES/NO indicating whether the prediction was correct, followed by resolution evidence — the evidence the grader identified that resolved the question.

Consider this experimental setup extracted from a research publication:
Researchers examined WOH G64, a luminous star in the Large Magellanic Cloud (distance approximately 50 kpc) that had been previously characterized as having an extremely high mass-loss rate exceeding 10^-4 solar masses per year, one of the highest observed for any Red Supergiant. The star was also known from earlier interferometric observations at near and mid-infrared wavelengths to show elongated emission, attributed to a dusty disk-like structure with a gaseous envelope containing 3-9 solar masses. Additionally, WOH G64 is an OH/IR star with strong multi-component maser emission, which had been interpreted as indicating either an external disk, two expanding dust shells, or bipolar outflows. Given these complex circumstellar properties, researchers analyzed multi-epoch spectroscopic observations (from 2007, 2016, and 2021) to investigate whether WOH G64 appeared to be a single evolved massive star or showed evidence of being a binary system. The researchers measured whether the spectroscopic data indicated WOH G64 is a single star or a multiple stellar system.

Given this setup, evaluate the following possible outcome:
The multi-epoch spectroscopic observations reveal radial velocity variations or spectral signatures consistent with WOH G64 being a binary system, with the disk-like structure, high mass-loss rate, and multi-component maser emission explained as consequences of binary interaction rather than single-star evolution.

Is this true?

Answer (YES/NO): YES